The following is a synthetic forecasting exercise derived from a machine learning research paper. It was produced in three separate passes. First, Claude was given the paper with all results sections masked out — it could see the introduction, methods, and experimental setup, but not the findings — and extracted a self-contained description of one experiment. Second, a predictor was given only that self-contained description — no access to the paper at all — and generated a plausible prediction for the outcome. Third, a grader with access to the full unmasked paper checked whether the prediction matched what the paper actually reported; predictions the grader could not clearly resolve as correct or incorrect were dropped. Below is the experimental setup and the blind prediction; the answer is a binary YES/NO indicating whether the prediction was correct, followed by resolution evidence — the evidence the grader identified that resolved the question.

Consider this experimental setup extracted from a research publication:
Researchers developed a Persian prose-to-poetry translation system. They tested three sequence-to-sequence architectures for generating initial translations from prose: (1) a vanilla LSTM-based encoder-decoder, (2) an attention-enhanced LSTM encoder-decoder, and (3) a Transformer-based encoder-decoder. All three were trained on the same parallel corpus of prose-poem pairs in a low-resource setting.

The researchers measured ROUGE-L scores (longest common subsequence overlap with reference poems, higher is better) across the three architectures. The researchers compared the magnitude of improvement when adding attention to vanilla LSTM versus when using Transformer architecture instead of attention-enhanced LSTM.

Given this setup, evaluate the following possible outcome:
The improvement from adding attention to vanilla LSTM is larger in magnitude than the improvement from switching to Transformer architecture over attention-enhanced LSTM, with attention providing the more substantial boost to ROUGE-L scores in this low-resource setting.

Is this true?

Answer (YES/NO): YES